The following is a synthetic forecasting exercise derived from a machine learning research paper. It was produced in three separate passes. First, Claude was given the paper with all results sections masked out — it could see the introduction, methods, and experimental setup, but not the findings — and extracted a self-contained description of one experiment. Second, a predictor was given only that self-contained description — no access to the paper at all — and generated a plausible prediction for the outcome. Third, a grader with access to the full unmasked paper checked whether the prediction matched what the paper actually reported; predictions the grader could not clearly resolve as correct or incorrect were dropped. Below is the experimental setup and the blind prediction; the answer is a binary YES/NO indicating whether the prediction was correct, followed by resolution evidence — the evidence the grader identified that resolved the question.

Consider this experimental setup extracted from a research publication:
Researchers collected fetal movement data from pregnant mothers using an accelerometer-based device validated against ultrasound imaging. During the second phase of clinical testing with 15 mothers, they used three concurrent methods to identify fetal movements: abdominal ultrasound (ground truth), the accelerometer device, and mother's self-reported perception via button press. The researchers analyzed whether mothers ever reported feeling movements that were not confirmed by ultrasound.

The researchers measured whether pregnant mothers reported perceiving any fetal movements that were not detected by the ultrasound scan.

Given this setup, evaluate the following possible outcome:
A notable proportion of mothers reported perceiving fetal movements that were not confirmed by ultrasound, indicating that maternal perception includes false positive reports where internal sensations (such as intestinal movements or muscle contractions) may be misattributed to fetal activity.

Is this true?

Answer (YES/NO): NO